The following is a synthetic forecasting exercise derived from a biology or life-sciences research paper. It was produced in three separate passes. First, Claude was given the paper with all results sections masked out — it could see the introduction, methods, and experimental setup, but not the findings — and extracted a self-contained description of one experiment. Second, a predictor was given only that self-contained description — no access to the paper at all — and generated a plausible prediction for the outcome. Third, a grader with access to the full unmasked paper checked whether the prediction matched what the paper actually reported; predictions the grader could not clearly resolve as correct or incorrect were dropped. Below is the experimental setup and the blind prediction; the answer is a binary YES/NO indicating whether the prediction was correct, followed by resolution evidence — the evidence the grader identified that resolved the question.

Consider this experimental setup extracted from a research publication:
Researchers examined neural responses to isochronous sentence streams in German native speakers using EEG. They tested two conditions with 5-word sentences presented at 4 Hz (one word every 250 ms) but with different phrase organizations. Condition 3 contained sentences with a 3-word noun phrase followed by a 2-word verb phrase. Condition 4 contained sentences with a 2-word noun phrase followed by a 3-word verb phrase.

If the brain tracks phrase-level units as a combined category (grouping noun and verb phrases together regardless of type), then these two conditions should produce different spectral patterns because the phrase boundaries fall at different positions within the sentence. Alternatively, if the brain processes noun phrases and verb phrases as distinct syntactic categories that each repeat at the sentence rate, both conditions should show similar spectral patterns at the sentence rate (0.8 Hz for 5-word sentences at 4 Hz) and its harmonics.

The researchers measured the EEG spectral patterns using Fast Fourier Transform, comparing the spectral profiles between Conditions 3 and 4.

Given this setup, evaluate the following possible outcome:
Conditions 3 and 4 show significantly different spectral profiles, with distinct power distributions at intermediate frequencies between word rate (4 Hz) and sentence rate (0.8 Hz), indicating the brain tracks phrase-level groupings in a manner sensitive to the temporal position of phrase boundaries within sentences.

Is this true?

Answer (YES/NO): NO